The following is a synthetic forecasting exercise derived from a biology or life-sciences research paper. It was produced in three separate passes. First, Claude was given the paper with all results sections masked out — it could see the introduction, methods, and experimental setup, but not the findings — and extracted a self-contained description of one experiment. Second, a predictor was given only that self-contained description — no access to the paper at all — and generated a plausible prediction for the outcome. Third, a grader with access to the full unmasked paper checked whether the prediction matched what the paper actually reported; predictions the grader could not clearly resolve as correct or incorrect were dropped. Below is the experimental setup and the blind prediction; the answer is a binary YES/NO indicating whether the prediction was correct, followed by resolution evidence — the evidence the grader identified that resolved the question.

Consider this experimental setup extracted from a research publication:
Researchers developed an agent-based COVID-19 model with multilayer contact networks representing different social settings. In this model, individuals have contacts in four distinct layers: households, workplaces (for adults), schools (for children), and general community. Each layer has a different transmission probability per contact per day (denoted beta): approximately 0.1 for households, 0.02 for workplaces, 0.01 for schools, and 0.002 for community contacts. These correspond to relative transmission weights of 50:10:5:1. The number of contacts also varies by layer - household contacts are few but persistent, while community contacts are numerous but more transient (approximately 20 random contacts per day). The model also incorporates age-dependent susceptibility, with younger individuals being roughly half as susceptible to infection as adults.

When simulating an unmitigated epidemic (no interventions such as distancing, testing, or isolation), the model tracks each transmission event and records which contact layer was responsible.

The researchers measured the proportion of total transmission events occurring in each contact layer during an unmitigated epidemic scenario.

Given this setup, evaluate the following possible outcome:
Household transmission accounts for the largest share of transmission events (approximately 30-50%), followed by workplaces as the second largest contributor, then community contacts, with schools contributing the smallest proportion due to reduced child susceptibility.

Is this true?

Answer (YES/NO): YES